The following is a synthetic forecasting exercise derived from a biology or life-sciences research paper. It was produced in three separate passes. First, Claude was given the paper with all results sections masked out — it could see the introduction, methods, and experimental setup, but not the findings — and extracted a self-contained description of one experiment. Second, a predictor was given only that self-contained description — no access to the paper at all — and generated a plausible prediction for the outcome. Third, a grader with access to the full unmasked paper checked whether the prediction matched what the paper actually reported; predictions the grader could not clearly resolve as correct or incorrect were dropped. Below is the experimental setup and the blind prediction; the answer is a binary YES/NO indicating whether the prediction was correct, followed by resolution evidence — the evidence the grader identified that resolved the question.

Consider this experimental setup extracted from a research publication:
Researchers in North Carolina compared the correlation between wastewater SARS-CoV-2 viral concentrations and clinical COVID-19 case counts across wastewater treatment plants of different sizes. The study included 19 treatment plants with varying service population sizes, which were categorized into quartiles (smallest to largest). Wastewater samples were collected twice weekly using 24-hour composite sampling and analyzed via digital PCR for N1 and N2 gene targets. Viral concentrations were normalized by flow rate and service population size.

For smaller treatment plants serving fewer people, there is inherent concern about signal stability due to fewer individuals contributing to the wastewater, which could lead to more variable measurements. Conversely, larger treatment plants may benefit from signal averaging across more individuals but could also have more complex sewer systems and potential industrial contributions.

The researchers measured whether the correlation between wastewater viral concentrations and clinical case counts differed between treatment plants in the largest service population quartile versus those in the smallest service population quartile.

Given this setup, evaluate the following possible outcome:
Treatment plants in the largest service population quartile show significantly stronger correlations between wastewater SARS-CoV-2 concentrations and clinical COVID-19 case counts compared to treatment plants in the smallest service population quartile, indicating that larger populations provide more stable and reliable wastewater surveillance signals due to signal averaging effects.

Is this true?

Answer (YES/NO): YES